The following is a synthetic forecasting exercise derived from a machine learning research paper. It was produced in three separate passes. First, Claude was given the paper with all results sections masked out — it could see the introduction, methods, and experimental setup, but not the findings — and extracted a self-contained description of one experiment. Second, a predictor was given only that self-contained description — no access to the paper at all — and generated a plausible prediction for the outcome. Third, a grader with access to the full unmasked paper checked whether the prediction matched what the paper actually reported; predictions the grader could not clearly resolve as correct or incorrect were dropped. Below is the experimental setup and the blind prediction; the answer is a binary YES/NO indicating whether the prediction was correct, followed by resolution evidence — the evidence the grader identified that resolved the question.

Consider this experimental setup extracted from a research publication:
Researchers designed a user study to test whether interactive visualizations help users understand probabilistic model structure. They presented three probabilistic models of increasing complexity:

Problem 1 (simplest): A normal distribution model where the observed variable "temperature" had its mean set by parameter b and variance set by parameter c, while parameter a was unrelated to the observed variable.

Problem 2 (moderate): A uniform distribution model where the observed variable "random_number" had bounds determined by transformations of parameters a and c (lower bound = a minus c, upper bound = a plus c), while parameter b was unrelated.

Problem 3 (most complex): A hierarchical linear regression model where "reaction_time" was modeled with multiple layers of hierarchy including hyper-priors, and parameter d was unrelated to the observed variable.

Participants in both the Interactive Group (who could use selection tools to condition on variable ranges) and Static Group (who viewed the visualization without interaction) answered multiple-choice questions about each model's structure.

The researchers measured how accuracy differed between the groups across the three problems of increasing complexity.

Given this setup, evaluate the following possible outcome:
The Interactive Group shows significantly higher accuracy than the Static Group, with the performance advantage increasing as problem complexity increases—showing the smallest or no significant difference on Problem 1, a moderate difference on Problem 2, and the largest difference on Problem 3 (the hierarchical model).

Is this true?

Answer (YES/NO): NO